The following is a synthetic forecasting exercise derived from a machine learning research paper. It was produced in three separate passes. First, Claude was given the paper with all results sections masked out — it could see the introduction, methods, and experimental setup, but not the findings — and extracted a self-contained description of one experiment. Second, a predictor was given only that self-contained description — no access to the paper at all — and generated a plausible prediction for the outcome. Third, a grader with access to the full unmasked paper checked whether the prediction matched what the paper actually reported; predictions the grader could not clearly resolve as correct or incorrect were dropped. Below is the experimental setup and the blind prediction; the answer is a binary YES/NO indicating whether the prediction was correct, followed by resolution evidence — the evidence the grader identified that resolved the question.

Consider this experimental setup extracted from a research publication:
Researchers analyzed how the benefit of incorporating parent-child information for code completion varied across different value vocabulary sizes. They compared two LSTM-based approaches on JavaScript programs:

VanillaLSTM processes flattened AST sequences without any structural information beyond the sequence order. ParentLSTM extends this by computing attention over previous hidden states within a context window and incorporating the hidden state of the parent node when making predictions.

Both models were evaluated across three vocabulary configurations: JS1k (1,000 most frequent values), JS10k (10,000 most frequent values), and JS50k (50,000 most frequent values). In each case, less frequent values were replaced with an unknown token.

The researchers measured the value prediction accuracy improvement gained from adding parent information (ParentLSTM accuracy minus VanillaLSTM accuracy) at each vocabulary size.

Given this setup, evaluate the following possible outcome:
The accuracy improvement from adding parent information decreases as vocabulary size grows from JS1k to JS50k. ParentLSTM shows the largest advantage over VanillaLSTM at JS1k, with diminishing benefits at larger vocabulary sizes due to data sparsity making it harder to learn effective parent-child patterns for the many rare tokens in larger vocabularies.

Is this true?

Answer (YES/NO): NO